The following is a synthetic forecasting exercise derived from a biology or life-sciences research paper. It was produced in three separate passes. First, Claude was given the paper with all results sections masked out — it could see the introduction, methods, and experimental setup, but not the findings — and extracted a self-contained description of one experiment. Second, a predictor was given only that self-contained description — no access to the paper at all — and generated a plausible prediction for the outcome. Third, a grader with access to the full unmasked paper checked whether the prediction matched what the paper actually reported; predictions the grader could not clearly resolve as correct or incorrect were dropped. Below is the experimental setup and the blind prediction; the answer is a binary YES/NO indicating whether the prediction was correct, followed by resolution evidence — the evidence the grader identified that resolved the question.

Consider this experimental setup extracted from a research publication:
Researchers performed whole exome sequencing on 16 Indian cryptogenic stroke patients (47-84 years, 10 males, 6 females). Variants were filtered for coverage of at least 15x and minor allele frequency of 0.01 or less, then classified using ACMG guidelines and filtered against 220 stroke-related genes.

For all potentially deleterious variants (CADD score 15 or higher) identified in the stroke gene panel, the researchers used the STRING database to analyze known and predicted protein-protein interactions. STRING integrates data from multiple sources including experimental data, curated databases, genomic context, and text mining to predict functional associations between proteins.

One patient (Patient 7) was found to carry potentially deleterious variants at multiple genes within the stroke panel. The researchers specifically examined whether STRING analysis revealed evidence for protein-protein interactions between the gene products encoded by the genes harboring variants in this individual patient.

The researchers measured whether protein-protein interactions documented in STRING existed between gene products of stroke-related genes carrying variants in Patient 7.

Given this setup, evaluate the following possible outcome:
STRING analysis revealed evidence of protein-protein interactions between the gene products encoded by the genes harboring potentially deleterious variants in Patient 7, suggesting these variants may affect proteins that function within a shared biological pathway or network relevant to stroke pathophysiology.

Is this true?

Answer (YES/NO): YES